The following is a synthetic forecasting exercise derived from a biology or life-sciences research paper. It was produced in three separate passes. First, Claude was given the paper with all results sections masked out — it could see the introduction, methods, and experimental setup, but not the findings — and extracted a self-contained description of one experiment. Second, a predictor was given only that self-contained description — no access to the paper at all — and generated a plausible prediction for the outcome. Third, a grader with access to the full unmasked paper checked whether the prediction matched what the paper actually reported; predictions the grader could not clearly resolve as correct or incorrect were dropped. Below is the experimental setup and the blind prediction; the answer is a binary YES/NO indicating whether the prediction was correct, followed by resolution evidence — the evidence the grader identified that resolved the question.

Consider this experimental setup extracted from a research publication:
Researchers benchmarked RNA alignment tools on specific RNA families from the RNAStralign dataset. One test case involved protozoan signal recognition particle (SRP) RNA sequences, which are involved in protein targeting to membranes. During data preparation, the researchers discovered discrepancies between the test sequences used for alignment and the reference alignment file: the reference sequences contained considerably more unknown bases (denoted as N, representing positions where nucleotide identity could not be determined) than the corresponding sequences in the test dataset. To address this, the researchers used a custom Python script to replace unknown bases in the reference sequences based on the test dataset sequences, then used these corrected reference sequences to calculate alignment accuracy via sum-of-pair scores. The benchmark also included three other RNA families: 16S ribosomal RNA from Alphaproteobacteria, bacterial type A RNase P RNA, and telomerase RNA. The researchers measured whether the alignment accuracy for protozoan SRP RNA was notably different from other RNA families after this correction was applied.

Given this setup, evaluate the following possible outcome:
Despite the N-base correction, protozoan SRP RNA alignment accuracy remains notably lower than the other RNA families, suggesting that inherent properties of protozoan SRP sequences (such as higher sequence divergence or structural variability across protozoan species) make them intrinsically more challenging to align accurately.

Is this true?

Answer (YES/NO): YES